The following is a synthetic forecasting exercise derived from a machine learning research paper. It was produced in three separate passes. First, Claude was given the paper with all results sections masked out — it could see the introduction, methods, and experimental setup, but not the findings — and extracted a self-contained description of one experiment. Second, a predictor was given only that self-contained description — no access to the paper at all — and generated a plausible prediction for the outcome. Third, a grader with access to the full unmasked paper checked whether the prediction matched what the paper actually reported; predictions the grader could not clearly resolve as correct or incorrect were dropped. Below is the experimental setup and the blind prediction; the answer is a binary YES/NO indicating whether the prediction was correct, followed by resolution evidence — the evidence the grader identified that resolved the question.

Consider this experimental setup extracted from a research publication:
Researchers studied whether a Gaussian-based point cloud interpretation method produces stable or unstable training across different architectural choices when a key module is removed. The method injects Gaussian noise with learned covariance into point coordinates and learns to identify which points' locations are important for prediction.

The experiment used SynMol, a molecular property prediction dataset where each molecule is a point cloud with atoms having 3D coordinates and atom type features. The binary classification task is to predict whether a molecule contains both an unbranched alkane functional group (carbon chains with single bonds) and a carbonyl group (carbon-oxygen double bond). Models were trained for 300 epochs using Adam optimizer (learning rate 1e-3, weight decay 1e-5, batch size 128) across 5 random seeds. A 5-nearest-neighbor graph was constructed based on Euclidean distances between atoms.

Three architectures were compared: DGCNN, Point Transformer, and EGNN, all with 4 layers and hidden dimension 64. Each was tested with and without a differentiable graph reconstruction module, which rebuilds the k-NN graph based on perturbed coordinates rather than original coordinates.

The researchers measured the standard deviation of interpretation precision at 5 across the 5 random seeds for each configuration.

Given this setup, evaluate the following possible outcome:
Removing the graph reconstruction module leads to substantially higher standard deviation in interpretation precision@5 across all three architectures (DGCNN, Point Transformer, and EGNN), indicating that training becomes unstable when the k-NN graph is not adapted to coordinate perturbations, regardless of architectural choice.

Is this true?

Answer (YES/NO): NO